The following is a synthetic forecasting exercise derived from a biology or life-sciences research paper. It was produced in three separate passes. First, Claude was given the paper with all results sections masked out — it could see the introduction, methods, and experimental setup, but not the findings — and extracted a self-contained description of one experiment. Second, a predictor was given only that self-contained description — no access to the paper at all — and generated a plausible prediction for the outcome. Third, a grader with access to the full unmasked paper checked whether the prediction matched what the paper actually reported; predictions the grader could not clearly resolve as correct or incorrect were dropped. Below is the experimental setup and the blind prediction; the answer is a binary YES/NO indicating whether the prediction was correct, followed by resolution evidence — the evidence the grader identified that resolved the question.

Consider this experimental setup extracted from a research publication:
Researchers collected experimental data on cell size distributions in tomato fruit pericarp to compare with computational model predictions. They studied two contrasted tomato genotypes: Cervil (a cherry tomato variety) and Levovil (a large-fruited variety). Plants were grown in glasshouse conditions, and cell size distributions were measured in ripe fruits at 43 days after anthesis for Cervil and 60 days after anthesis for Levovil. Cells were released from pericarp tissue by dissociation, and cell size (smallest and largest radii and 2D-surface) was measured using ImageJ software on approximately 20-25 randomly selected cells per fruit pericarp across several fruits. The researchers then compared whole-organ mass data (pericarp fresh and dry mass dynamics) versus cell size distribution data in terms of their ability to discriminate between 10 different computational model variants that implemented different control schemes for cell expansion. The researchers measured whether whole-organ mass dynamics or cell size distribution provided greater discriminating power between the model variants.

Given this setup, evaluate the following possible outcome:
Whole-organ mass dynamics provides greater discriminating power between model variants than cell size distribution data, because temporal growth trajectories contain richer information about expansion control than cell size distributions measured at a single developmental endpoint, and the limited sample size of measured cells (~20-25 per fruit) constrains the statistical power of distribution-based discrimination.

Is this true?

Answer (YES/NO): NO